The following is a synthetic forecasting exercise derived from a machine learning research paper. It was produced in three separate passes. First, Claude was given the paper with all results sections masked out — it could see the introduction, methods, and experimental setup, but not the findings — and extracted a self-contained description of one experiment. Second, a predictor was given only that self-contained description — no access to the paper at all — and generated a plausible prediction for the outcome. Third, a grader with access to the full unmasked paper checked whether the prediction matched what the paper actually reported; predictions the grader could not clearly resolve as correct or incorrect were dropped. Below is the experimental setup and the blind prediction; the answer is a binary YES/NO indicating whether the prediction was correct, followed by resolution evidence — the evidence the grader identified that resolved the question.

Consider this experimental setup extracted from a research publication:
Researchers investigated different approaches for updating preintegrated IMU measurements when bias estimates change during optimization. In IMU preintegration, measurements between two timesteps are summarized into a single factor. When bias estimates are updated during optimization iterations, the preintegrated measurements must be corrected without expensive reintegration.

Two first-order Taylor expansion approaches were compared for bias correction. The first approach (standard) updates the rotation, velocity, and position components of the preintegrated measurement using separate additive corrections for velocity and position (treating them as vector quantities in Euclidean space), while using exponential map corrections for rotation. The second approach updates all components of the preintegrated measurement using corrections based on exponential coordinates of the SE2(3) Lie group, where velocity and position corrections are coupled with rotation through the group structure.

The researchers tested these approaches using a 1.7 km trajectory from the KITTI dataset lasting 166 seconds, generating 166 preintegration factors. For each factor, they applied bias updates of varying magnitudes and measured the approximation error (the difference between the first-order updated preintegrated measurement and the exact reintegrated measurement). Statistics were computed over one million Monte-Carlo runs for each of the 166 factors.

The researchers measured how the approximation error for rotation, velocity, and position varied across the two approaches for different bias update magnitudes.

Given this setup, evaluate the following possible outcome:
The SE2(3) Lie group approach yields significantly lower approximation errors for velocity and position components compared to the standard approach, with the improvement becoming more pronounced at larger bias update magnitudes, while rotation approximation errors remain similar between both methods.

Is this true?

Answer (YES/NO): NO